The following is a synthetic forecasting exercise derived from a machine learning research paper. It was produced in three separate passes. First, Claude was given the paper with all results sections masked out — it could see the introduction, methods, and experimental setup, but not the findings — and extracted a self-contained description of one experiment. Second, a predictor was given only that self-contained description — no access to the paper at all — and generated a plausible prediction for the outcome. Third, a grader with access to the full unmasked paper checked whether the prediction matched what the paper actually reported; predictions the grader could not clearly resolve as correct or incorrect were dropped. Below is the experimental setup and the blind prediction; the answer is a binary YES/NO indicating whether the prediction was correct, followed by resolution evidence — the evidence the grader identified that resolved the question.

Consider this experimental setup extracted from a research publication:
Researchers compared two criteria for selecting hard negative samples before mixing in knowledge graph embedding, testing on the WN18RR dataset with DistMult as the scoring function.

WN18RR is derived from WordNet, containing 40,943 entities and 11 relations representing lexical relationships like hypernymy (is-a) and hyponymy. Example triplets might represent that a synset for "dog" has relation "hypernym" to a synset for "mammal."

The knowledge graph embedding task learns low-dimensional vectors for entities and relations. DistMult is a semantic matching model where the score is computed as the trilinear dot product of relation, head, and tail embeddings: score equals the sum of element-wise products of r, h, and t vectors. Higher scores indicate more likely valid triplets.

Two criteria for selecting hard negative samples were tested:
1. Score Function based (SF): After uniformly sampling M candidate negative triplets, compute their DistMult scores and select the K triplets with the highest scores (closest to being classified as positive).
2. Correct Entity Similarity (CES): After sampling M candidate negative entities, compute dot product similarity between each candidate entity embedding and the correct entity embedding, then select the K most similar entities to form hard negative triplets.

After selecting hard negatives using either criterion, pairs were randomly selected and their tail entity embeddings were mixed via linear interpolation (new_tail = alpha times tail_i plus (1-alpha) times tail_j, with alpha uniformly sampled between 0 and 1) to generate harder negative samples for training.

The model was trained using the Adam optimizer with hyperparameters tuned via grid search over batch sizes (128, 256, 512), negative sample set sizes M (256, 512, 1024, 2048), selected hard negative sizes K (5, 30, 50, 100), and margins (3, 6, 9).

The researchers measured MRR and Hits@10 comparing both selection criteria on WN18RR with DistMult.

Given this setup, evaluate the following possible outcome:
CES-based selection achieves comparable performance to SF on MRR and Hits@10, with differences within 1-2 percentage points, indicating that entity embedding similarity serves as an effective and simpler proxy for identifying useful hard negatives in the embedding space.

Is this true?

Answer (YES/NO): NO